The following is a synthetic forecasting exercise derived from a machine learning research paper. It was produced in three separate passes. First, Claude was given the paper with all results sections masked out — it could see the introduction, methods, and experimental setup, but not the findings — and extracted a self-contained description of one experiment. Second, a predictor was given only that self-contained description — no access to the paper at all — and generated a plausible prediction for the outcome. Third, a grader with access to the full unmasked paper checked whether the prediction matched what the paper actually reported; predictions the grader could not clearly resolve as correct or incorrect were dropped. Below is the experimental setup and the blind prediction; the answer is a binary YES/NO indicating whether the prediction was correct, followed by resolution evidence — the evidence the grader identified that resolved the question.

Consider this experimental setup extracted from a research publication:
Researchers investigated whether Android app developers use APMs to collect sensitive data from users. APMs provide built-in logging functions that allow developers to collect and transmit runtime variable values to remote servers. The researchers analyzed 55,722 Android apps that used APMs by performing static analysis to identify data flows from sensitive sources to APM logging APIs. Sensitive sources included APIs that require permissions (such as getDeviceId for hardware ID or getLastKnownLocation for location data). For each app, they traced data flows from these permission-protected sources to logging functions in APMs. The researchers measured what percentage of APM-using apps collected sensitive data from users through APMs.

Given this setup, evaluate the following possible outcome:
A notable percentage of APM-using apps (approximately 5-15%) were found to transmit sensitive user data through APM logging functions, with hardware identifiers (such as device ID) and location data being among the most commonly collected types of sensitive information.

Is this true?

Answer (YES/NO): NO